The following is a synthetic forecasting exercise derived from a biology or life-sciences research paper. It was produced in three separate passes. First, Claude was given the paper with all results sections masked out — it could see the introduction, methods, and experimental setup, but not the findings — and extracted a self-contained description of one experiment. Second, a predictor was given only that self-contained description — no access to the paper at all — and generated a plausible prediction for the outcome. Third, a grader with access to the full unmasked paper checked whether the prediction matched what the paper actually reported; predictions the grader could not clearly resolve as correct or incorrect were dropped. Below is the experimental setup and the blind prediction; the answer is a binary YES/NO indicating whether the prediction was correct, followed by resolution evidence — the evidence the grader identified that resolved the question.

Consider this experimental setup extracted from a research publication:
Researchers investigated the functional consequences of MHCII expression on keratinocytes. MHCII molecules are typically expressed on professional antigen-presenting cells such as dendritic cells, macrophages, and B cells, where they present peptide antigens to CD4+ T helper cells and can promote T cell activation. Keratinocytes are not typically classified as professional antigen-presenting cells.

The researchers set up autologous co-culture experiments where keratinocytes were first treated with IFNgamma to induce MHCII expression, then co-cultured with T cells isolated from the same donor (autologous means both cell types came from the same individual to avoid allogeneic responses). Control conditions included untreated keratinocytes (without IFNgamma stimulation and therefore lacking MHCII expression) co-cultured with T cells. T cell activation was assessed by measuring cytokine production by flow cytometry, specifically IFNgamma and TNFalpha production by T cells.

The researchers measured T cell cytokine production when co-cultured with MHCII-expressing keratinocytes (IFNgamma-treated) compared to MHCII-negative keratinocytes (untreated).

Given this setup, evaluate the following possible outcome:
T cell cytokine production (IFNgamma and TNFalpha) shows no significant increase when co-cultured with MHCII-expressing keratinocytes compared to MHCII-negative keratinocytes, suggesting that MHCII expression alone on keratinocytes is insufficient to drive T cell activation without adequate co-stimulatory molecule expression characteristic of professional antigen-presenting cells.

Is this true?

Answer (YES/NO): NO